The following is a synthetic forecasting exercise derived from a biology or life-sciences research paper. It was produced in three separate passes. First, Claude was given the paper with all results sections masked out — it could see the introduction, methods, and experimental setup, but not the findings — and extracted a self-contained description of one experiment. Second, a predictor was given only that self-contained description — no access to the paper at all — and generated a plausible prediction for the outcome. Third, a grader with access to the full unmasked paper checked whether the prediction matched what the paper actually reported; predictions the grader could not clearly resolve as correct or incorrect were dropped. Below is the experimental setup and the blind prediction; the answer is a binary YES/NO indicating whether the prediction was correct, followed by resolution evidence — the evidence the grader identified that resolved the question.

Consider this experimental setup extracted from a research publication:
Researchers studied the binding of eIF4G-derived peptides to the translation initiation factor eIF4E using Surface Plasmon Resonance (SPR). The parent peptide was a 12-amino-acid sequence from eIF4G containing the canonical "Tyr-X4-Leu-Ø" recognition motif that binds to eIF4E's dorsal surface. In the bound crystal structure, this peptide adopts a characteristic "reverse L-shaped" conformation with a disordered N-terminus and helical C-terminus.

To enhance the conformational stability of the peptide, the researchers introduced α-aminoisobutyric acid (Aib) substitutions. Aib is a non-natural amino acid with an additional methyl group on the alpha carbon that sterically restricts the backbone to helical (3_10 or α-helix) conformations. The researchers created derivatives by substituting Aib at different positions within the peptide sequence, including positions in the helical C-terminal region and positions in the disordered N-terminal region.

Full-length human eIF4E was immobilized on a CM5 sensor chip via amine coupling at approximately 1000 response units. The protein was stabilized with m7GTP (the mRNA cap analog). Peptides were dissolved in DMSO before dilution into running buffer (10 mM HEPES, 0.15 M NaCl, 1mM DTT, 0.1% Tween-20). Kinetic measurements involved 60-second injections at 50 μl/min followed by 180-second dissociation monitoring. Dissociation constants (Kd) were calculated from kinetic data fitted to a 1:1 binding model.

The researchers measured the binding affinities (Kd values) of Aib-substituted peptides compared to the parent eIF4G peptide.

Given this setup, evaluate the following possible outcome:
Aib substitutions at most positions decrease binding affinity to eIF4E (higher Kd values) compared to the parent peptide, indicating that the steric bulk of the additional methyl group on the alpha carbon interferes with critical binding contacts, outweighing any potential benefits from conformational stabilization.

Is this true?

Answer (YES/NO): NO